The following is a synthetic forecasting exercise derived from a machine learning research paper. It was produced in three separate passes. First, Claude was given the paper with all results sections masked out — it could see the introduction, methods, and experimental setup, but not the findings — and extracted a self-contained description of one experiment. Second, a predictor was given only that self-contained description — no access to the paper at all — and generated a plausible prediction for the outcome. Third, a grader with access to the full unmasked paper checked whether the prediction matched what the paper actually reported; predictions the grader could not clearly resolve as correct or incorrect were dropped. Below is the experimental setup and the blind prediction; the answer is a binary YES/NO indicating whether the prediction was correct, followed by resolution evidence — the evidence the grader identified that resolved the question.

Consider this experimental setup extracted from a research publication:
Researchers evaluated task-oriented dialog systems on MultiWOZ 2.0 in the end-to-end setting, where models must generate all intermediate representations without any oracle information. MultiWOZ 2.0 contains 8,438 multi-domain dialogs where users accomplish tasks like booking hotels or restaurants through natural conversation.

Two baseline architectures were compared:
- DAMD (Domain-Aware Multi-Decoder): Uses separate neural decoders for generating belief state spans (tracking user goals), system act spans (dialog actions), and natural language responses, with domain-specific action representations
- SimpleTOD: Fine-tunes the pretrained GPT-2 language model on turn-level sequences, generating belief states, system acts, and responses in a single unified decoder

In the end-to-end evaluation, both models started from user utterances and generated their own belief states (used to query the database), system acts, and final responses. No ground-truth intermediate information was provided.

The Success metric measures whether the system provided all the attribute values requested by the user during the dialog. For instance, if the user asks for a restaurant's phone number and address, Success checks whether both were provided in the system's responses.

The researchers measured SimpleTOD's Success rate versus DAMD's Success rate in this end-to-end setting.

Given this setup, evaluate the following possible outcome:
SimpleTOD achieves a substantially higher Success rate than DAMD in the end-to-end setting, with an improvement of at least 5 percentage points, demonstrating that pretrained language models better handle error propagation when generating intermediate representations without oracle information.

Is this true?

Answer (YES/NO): YES